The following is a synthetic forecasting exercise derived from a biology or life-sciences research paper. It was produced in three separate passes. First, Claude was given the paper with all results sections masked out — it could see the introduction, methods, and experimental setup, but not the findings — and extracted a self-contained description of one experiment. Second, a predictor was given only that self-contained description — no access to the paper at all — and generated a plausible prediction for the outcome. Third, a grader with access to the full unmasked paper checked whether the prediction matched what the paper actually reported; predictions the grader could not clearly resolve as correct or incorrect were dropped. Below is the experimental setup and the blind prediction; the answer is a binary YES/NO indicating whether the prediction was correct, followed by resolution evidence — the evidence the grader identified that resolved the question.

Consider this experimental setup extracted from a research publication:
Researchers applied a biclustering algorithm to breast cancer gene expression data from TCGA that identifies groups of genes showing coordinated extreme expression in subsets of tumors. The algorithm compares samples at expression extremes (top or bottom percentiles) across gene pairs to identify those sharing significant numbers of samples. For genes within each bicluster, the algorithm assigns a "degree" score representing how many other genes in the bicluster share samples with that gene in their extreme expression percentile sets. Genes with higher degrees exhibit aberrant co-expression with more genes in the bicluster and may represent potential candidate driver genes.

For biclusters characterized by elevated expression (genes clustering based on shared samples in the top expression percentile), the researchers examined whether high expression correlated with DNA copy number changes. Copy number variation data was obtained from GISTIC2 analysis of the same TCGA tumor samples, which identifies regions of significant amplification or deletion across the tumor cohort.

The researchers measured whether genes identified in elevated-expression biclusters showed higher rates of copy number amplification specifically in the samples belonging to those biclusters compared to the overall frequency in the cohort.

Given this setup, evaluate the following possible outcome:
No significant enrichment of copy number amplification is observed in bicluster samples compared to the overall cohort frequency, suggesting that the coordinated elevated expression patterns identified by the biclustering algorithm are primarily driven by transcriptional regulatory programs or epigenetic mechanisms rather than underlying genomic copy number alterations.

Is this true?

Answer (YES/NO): NO